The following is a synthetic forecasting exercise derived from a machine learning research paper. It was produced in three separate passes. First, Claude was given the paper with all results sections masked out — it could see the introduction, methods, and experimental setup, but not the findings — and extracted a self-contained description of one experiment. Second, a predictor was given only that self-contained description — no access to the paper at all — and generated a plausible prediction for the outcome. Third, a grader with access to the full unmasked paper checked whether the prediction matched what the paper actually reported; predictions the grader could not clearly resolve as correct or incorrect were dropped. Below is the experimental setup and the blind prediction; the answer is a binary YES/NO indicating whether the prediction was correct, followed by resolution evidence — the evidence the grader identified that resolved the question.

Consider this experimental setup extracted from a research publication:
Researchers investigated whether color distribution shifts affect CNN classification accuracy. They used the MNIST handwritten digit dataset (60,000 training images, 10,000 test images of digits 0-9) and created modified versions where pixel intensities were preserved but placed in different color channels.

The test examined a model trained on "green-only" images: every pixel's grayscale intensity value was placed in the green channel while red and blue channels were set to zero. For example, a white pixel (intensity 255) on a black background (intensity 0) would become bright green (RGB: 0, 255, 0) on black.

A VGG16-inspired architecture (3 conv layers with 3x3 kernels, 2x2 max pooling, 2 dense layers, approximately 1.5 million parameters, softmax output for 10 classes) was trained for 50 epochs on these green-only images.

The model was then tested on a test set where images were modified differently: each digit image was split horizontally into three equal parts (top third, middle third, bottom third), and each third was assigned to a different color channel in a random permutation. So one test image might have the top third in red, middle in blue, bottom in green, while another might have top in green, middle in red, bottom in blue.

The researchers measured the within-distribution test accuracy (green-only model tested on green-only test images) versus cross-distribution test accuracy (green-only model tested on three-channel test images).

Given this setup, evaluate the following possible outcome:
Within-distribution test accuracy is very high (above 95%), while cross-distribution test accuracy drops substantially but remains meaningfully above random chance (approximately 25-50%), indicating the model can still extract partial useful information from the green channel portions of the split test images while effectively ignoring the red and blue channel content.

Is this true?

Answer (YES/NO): NO